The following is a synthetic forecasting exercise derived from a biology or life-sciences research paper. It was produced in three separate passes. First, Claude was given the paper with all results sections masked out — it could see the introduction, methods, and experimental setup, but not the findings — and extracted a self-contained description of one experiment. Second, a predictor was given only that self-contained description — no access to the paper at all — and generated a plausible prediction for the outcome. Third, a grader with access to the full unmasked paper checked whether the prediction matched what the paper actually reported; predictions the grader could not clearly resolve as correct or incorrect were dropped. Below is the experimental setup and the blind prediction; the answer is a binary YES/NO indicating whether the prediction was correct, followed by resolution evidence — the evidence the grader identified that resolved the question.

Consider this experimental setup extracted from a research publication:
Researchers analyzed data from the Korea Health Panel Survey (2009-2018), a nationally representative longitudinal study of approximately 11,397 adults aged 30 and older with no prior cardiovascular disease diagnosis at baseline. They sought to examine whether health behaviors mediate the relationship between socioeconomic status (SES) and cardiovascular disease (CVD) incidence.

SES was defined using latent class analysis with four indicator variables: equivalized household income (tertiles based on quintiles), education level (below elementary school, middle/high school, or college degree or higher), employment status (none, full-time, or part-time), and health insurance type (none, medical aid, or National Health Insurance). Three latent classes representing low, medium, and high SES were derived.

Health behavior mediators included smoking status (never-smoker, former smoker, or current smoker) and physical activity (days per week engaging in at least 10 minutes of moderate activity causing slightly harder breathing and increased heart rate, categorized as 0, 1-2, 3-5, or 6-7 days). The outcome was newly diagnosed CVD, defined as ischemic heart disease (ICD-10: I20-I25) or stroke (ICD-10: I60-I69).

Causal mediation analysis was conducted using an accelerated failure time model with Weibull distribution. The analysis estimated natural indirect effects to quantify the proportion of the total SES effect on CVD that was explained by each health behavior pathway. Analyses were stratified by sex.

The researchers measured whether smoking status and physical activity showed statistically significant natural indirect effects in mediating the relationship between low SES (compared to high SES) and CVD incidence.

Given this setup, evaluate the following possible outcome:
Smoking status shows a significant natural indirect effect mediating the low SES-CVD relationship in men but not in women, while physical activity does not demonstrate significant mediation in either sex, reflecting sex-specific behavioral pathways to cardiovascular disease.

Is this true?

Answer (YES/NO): NO